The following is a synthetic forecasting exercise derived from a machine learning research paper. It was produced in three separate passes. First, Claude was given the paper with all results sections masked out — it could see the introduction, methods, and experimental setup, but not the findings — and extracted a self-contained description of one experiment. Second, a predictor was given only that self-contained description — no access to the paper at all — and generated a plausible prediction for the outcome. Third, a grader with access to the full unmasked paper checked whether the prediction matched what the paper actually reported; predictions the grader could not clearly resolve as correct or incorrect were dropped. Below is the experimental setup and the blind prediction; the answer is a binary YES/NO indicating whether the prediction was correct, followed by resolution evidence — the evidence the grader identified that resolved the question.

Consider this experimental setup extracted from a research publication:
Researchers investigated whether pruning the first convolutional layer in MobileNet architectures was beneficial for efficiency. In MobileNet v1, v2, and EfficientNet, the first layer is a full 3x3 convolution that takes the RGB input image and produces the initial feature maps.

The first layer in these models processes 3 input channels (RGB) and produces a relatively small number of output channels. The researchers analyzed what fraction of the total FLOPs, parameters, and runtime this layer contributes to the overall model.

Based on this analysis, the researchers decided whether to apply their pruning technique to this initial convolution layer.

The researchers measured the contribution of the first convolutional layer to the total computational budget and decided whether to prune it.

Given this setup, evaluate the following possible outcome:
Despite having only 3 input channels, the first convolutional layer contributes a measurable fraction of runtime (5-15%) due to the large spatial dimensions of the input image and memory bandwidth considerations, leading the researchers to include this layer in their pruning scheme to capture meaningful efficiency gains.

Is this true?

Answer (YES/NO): NO